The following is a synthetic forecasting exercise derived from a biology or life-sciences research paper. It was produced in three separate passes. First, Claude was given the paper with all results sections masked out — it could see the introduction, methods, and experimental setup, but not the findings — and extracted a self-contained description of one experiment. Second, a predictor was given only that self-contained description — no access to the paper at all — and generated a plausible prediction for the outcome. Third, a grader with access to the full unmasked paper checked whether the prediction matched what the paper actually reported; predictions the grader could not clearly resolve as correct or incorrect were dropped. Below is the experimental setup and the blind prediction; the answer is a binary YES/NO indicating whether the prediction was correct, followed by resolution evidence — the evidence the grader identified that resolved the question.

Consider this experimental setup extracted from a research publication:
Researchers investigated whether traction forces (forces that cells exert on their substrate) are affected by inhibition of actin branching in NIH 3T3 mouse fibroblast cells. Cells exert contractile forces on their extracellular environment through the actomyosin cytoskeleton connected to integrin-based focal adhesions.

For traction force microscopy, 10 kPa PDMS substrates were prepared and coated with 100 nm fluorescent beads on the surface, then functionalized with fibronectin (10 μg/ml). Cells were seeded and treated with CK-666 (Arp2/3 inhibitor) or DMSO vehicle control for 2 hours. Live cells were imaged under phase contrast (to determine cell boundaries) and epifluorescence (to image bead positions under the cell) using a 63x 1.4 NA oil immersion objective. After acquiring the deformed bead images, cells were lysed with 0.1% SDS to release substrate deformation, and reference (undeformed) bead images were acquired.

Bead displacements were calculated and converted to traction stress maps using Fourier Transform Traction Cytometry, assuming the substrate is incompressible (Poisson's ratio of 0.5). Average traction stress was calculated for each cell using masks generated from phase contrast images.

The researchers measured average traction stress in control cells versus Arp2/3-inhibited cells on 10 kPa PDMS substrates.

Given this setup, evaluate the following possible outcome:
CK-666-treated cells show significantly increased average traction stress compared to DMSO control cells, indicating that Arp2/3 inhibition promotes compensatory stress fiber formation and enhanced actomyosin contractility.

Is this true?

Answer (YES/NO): NO